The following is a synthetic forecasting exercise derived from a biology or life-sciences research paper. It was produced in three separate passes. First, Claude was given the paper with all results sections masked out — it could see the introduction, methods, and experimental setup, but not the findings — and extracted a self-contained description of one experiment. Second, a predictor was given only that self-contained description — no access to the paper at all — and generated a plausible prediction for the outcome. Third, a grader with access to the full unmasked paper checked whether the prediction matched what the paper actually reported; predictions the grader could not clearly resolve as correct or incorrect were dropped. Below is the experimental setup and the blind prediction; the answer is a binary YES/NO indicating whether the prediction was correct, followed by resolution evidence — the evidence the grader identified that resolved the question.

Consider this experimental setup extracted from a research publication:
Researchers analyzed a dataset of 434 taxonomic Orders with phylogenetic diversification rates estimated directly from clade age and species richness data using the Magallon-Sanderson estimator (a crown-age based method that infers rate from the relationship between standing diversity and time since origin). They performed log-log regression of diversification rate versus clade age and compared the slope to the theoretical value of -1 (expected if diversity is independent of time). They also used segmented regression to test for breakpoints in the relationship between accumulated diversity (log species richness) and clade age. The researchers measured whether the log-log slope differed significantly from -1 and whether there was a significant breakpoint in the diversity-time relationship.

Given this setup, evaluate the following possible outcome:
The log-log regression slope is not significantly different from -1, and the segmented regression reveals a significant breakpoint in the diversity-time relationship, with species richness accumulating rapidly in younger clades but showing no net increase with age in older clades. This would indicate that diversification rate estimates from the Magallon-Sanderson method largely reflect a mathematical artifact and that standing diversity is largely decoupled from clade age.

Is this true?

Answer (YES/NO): NO